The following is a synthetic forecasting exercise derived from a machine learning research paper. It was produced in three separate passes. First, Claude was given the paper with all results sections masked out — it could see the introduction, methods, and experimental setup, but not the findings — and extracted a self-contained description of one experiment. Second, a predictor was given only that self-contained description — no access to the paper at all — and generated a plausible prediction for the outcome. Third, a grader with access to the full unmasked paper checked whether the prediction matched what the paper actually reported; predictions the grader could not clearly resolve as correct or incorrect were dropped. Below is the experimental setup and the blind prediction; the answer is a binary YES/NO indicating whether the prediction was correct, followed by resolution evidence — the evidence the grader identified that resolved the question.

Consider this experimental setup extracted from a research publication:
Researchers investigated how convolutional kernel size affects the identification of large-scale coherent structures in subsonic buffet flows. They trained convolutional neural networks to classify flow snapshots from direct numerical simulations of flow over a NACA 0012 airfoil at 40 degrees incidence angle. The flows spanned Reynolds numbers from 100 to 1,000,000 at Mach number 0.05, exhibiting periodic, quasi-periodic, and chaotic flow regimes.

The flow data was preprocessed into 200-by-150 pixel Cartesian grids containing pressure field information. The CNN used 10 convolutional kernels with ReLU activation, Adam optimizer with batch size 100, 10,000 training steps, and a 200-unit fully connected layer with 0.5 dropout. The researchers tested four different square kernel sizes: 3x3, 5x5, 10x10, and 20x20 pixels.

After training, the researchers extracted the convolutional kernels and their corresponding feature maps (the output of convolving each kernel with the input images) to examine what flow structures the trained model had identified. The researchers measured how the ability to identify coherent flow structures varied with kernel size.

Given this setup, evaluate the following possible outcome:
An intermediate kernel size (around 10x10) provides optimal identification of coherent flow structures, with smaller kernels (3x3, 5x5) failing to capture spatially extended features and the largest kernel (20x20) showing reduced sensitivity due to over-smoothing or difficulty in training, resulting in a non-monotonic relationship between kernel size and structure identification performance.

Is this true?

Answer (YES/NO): NO